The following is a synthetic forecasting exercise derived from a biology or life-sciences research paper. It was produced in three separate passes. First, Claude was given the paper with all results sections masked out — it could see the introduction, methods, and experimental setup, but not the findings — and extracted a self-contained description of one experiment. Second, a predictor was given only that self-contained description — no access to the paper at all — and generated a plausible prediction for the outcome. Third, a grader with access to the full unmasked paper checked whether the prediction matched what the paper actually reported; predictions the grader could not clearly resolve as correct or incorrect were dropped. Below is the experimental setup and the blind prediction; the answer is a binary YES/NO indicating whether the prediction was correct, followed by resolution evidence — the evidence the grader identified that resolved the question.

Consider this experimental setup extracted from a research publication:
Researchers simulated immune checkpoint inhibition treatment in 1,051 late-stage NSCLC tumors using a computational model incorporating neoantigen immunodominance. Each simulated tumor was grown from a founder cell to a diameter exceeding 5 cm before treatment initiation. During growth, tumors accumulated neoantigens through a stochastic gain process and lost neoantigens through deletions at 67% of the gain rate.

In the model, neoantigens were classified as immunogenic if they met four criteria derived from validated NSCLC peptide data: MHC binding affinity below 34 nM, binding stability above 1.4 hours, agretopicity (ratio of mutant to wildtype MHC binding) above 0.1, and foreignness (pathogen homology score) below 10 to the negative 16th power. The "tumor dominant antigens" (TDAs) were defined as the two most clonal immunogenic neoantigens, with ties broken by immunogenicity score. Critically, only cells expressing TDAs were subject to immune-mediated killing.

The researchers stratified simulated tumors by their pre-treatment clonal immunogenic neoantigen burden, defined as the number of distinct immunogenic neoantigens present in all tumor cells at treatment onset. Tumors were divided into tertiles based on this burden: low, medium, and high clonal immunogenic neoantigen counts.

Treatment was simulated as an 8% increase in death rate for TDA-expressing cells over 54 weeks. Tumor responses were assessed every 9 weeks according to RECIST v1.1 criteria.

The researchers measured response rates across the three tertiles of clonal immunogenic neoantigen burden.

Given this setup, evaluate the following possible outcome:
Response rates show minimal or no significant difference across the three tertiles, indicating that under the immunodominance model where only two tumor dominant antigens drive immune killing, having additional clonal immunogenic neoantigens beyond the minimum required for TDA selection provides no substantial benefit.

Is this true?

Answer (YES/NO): NO